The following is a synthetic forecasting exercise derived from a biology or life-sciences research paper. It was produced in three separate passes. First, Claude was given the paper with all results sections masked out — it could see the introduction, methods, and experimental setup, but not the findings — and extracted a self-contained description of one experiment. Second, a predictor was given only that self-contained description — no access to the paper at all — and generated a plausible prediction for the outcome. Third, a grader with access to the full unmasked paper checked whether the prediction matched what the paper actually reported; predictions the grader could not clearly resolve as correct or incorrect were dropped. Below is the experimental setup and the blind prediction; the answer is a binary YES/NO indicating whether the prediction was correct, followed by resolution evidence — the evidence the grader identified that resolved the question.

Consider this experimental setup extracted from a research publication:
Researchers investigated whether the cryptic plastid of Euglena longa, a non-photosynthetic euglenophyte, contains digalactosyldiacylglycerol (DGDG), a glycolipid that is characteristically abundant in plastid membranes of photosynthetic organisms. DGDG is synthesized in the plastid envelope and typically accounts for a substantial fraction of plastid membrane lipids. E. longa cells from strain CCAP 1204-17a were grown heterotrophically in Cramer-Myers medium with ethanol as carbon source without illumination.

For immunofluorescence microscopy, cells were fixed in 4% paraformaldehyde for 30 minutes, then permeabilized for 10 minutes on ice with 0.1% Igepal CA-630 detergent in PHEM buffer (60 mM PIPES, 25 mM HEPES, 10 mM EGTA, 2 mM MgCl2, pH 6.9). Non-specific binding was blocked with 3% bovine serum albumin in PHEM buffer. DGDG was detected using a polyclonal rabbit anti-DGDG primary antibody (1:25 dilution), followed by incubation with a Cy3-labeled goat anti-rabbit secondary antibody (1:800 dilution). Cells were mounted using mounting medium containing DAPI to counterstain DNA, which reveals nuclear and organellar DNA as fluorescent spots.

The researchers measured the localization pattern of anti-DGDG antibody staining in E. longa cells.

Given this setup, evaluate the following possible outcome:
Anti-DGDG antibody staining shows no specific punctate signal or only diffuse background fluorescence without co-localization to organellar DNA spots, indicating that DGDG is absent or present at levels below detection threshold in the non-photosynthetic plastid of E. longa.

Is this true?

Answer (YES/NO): NO